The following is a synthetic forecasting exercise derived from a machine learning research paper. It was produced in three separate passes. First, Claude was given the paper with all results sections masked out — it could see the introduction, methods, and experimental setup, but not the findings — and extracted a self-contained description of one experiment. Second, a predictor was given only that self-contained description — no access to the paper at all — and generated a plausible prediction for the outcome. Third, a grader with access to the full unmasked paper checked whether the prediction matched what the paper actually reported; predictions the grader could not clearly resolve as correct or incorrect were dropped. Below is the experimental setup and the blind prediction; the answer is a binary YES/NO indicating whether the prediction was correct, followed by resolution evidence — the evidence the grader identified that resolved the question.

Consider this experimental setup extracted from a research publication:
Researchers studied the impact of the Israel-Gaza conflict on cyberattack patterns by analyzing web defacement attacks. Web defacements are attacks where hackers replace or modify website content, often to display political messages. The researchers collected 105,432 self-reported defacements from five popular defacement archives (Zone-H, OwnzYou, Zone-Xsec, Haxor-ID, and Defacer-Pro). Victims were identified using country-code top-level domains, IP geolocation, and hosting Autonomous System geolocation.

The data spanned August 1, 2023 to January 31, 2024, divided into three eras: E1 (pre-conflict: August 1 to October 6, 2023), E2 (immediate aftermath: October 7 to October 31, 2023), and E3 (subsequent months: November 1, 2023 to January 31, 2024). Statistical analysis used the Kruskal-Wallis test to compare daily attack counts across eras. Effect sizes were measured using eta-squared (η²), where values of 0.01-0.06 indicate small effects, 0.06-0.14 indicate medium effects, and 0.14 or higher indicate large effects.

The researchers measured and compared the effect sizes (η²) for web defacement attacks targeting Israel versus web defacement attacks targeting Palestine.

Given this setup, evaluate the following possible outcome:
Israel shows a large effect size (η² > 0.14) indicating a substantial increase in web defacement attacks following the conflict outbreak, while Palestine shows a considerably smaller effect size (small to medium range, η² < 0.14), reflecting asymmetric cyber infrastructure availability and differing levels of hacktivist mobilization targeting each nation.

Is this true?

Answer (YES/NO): YES